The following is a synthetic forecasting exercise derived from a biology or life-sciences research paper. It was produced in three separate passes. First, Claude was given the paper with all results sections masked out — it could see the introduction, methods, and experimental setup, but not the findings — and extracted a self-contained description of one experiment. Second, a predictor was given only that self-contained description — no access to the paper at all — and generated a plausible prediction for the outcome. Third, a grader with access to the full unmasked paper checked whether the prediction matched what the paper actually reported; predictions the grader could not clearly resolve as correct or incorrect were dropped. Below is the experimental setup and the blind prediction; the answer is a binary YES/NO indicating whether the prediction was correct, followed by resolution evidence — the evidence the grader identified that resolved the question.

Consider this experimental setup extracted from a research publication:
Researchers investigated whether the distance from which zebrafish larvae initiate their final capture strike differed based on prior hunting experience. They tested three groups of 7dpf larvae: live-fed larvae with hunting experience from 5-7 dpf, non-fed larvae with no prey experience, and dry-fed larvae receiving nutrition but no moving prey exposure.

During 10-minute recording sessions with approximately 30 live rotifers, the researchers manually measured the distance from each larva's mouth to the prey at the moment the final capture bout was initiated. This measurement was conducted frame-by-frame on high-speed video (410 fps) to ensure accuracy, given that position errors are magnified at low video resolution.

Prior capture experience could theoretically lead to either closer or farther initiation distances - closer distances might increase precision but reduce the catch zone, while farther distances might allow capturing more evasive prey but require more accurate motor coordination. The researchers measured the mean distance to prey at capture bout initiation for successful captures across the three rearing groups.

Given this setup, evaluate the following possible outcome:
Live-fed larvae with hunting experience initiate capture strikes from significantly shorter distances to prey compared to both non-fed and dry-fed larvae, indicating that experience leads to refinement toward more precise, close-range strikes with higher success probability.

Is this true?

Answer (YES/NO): NO